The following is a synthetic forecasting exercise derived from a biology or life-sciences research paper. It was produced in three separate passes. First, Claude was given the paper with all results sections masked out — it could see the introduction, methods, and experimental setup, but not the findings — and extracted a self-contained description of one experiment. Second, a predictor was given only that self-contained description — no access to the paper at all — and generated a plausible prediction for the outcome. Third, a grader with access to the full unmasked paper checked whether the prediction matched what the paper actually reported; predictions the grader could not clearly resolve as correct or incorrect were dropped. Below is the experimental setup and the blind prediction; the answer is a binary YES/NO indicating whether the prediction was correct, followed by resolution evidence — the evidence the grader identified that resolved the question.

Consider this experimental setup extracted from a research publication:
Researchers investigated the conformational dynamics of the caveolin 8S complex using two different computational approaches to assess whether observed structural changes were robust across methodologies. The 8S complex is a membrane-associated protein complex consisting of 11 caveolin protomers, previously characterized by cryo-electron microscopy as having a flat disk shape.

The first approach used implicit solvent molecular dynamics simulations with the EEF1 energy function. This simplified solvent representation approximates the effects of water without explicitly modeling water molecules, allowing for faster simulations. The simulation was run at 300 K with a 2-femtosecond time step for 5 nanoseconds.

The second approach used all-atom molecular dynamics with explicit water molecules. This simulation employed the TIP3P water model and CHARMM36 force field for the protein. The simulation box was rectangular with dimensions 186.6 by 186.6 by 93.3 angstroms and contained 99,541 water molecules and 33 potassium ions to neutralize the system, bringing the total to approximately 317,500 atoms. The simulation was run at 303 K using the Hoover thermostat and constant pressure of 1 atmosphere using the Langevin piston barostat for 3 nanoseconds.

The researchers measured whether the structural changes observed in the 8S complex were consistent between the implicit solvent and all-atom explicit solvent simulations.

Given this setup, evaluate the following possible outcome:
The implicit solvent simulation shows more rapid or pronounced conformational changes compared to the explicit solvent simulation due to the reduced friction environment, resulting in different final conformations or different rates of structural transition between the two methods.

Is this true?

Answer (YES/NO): YES